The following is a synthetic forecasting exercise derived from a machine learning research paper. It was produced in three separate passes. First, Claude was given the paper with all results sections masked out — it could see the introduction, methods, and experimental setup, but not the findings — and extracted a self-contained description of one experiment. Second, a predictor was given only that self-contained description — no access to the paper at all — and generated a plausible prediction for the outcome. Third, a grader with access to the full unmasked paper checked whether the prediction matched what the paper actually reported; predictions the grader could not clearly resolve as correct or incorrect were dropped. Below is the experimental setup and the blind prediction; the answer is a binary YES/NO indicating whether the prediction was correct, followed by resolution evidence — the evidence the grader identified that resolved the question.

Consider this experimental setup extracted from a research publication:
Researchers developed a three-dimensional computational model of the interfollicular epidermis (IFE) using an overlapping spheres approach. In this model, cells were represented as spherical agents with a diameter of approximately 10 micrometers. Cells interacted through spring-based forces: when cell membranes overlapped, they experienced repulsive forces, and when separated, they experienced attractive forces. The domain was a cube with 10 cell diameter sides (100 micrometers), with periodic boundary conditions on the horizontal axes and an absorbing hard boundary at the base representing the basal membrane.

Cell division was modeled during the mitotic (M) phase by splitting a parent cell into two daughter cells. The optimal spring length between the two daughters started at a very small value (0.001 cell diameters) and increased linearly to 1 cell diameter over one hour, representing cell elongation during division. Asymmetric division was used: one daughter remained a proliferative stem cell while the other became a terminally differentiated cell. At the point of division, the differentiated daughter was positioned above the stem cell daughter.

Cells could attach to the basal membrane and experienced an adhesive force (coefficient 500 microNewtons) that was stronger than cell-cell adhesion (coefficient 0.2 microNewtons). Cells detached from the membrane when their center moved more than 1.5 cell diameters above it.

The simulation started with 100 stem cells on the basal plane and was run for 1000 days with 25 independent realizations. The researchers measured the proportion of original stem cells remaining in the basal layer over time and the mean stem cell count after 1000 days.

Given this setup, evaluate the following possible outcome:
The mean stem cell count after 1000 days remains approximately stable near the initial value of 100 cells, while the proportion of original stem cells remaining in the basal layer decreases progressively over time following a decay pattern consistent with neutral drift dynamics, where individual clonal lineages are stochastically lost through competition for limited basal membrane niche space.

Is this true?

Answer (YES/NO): NO